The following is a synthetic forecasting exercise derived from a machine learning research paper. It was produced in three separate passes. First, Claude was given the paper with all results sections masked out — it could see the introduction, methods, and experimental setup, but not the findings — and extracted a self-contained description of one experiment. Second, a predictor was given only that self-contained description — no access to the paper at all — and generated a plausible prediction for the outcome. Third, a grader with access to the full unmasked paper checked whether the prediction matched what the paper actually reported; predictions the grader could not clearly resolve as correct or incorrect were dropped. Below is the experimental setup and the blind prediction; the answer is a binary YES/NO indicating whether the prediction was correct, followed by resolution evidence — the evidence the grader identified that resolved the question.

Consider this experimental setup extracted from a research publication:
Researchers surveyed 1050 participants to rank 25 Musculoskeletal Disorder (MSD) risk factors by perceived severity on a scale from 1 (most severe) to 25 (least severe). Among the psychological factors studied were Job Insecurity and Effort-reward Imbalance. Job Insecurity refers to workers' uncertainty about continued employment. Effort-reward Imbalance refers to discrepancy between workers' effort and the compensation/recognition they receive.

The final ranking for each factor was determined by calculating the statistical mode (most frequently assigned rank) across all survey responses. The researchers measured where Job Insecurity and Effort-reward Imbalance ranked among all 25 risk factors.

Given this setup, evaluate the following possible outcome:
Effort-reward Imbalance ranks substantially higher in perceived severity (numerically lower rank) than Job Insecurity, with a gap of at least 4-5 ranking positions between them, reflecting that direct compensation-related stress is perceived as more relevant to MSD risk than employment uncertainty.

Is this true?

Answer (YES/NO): NO